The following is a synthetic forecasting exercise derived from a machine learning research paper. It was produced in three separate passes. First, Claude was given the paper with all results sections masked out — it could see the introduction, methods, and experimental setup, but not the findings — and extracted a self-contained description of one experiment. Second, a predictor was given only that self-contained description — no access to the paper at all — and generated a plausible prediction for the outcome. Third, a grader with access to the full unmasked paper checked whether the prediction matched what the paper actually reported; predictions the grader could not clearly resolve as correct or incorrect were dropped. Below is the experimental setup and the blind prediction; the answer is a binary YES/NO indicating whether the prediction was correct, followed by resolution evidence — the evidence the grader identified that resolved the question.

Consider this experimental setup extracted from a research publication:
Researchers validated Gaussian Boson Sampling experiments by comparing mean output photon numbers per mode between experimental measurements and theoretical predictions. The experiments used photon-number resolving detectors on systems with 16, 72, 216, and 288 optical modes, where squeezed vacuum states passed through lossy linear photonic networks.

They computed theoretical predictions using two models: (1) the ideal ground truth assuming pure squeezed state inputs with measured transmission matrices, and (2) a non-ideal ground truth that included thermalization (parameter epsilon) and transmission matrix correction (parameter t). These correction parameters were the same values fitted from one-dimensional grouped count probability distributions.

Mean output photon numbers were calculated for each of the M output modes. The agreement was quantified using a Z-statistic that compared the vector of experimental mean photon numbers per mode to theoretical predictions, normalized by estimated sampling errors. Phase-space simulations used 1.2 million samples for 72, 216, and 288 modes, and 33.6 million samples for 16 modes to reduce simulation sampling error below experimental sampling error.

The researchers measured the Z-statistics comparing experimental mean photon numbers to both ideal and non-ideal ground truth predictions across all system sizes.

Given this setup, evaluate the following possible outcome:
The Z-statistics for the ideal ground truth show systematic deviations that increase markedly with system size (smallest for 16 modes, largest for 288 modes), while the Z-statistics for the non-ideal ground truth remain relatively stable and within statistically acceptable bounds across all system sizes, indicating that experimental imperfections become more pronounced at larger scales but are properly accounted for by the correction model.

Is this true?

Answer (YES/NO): NO